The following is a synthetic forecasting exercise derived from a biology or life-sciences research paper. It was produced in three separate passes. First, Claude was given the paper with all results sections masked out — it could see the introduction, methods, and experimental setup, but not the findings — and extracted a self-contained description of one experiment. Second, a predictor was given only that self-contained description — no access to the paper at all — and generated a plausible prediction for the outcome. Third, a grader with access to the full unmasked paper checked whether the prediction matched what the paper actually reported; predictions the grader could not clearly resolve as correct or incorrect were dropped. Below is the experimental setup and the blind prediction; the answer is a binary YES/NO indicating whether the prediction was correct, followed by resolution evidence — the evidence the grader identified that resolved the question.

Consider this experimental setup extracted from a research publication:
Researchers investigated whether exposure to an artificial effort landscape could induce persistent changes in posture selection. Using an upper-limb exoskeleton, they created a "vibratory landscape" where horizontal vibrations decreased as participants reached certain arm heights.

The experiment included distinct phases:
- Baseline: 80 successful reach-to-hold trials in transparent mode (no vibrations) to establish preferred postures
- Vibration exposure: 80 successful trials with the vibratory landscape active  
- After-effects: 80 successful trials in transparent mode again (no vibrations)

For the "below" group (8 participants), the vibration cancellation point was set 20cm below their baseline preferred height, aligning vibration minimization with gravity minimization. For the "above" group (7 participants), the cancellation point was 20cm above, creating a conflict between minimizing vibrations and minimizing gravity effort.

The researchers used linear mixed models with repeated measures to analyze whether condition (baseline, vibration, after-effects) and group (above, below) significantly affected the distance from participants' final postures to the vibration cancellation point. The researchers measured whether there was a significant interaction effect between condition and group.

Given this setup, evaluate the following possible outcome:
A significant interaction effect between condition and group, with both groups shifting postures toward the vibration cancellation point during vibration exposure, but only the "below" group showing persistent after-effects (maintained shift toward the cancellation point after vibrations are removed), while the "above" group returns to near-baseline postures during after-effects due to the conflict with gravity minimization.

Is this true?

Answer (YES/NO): YES